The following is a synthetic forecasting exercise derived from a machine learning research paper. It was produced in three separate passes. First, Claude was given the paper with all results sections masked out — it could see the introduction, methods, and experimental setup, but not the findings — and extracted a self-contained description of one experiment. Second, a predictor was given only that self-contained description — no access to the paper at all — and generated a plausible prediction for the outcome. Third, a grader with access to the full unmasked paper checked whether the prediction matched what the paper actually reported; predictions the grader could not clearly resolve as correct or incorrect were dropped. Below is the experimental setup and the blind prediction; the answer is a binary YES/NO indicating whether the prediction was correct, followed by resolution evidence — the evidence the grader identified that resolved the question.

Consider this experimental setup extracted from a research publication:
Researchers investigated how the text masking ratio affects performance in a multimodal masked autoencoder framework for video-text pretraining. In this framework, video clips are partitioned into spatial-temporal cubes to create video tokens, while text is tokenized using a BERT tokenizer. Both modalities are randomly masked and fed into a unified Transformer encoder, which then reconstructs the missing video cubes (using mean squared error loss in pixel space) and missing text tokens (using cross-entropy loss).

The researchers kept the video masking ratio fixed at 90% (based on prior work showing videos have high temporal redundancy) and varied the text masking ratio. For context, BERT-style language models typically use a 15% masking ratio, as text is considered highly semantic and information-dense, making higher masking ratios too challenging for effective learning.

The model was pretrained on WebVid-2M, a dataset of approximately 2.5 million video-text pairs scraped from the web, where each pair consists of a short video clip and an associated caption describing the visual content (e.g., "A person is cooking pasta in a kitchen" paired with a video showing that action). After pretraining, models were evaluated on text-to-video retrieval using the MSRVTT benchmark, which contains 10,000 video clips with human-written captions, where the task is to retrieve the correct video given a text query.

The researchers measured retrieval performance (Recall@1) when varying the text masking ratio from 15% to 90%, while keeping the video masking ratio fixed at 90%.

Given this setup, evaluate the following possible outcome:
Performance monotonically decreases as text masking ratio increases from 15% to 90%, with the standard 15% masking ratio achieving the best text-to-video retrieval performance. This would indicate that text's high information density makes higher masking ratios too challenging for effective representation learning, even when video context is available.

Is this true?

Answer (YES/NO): NO